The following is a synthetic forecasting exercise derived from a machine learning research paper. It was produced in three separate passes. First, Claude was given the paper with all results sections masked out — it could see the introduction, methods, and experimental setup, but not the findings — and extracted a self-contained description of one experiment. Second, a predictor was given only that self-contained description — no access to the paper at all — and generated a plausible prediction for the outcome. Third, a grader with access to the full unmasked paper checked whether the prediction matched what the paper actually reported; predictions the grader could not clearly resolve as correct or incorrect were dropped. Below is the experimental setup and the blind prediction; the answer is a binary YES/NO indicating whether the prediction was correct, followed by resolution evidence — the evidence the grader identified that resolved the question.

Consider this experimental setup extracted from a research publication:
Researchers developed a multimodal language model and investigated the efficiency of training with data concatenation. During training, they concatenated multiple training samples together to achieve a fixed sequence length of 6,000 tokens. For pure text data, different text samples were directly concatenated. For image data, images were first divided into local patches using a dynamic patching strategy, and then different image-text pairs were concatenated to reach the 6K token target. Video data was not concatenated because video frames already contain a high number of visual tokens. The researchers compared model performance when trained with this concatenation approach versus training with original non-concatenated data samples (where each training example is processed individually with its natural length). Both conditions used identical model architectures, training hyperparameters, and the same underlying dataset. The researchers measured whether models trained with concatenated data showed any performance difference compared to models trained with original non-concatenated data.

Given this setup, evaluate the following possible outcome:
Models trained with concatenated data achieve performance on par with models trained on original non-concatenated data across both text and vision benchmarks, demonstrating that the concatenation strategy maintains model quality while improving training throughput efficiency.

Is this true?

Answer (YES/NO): YES